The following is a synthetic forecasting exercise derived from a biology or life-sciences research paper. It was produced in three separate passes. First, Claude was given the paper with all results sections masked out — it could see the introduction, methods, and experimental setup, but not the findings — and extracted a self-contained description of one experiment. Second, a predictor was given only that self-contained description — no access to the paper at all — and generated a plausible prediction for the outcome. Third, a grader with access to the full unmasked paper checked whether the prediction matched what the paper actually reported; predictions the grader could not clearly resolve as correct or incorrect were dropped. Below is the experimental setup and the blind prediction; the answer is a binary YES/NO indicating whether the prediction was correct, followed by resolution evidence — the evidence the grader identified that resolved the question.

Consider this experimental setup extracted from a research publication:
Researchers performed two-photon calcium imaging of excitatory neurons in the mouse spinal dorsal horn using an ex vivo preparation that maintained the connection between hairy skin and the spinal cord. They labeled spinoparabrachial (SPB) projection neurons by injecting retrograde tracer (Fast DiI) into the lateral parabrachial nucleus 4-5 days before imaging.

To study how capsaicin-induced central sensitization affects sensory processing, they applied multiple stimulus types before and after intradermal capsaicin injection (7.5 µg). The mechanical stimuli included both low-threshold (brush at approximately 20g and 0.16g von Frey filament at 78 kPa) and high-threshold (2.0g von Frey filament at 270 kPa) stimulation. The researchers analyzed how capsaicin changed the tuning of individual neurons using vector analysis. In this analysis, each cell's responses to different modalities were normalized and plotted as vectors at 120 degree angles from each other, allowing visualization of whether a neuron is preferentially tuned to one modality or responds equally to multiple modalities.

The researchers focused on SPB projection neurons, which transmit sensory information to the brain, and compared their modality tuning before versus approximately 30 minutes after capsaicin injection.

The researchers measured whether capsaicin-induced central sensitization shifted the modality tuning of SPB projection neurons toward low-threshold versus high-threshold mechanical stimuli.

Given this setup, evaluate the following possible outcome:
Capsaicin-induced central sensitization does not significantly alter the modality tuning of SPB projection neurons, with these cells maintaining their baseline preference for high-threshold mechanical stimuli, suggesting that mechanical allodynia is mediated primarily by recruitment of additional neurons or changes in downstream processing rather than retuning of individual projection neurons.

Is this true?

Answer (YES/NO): NO